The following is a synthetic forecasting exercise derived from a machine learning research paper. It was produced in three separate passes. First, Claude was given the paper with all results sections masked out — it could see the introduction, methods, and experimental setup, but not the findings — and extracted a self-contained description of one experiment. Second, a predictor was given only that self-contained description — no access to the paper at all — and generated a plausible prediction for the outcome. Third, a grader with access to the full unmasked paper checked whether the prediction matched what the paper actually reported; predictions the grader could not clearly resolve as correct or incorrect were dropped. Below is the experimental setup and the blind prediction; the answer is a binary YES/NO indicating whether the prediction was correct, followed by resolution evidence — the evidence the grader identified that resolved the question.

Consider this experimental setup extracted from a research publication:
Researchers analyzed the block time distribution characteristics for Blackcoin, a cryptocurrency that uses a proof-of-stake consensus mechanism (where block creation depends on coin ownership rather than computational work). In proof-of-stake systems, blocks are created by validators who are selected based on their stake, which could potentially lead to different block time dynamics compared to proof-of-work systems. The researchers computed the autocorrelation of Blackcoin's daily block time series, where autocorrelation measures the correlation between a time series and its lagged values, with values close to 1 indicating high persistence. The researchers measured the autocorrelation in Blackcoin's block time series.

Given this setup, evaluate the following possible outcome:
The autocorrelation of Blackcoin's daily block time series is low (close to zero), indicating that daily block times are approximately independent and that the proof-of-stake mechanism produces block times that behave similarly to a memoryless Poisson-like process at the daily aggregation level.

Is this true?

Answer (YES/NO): NO